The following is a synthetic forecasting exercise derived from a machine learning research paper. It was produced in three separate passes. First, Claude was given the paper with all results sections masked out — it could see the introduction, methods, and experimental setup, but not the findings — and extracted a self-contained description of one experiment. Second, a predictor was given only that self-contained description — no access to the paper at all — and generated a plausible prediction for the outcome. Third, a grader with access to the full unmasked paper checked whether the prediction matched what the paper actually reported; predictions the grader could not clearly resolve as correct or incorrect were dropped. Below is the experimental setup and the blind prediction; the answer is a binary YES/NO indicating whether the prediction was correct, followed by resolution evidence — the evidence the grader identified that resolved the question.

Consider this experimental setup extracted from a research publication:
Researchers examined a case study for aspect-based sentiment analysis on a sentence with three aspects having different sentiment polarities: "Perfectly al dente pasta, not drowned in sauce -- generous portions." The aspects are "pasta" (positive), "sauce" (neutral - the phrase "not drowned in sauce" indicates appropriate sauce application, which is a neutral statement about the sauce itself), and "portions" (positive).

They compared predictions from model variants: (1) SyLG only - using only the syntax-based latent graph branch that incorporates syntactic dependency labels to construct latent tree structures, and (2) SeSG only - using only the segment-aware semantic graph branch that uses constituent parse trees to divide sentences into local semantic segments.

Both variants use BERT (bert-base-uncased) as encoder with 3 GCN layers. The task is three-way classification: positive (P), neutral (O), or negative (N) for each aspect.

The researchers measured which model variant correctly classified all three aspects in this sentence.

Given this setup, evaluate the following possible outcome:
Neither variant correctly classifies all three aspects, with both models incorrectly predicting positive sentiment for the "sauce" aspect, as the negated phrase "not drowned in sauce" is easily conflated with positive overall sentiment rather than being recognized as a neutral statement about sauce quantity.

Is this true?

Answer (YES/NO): NO